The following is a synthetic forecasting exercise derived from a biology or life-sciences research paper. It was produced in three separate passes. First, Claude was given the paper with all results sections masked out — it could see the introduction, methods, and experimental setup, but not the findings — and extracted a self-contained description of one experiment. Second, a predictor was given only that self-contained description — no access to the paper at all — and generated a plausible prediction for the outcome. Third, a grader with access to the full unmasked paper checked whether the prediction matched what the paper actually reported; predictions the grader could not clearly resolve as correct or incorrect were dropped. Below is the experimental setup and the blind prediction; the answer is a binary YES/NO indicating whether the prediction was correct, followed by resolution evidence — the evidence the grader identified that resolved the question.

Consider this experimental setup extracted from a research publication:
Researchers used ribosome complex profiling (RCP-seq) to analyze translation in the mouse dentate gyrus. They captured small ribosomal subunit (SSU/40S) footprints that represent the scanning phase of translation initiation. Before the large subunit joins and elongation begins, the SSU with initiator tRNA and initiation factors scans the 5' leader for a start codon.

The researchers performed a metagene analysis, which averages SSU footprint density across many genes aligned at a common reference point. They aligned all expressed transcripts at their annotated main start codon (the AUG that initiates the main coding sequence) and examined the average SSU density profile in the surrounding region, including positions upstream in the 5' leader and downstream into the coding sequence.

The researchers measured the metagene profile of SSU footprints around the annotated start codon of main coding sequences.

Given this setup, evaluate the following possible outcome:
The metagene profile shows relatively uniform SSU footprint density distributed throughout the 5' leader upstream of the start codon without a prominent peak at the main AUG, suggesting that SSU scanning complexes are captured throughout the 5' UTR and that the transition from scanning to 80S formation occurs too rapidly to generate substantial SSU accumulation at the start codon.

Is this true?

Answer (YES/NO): NO